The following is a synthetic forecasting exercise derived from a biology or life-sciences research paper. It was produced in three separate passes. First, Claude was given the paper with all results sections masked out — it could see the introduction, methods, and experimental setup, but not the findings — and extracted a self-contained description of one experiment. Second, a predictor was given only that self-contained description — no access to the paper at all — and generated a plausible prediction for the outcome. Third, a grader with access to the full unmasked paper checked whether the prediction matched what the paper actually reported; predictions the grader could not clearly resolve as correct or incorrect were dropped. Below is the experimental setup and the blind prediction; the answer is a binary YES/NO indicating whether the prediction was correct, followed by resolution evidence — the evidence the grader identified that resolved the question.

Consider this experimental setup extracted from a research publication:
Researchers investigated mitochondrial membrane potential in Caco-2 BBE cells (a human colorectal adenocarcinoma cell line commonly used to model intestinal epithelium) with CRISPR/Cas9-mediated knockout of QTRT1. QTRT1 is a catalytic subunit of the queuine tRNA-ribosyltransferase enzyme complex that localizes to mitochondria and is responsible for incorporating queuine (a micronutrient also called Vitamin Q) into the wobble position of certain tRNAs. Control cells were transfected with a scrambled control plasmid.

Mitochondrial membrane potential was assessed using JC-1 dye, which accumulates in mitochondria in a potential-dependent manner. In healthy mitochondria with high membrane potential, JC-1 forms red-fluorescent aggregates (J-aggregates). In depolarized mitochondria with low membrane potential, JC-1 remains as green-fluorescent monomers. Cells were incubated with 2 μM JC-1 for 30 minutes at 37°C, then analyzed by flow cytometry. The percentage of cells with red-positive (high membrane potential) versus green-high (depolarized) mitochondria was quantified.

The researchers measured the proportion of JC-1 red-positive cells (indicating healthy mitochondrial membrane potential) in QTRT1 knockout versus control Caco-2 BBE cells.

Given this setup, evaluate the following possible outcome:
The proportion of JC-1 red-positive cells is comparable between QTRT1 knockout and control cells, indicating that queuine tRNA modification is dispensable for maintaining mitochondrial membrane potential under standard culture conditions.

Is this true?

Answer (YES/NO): NO